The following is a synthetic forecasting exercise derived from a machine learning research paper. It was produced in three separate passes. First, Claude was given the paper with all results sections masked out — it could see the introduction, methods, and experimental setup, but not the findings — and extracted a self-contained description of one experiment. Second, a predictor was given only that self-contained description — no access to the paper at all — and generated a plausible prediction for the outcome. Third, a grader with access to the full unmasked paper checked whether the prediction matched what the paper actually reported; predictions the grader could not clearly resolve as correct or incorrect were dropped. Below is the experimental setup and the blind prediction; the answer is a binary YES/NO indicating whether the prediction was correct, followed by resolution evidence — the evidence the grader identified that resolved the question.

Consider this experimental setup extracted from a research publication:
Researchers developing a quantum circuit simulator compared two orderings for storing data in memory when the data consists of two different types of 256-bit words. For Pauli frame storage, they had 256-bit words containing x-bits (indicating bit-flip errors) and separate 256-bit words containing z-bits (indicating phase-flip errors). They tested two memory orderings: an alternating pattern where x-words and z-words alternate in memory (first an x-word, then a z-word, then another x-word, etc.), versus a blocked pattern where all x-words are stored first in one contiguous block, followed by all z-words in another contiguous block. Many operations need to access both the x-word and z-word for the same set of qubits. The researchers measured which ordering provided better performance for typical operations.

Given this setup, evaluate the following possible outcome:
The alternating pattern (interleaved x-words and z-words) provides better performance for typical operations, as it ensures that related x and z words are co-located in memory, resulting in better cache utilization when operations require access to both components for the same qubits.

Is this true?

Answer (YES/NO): NO